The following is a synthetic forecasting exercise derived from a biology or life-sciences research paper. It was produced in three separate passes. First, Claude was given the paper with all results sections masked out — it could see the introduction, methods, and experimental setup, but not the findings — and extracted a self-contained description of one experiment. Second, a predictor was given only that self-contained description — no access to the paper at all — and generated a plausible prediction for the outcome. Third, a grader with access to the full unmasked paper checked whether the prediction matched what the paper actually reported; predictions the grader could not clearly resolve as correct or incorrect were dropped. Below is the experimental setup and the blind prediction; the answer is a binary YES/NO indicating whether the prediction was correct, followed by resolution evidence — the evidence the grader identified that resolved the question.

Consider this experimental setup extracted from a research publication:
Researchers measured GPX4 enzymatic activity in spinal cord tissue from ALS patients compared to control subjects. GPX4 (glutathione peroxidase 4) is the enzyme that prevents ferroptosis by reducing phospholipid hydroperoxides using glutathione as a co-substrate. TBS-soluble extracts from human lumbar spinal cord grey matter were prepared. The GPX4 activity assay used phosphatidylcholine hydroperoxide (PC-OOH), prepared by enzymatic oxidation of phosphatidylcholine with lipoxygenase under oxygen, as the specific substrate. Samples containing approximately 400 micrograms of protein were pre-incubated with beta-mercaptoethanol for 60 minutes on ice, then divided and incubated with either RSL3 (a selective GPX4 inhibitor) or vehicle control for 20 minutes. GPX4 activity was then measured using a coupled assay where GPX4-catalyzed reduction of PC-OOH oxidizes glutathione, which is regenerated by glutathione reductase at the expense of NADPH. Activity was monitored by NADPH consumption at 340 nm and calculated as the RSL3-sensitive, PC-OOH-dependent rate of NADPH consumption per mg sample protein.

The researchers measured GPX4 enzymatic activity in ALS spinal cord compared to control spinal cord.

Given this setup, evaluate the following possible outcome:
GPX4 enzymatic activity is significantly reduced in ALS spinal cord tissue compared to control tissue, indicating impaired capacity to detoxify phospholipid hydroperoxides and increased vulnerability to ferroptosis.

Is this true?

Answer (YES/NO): NO